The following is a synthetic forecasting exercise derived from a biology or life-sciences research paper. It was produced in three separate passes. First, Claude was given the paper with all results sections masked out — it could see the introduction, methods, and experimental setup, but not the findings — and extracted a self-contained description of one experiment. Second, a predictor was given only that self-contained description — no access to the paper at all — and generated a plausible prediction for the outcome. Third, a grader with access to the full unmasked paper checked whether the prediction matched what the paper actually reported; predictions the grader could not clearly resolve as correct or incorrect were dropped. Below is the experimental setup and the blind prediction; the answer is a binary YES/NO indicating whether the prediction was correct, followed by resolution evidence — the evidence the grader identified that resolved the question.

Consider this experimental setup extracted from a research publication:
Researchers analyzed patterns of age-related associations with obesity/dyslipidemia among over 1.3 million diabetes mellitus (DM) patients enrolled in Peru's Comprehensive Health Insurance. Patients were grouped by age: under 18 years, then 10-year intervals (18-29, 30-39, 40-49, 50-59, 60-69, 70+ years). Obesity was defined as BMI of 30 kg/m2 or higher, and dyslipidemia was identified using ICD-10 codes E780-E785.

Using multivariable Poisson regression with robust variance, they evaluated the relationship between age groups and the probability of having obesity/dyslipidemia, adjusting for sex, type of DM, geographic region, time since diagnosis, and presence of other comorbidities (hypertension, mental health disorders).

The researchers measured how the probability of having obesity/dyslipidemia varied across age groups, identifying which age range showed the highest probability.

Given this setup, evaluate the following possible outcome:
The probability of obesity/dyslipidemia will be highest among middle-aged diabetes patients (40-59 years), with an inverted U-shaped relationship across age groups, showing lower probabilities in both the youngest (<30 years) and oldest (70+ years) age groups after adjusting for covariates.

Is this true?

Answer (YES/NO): NO